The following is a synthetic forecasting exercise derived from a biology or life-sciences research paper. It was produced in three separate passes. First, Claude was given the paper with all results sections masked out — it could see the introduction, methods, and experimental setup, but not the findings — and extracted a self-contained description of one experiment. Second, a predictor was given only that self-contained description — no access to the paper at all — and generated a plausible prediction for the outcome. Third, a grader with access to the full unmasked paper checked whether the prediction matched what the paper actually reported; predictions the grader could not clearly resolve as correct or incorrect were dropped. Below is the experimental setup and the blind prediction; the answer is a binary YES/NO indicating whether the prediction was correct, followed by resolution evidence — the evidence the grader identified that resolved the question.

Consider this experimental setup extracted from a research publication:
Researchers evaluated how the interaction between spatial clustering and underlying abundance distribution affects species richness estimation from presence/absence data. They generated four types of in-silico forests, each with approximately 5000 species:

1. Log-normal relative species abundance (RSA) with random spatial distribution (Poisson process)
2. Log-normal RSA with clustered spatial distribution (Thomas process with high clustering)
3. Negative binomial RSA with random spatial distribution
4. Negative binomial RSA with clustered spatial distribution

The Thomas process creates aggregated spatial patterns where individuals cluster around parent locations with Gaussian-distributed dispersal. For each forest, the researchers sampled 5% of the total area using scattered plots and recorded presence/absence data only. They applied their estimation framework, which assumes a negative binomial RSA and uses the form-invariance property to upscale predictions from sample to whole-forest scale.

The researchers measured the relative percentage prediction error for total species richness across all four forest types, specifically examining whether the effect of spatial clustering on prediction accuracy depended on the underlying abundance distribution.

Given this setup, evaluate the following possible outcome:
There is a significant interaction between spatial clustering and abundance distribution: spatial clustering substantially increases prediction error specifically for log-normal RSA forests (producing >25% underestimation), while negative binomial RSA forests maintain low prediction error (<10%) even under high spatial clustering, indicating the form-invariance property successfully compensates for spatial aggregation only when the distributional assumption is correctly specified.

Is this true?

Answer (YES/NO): NO